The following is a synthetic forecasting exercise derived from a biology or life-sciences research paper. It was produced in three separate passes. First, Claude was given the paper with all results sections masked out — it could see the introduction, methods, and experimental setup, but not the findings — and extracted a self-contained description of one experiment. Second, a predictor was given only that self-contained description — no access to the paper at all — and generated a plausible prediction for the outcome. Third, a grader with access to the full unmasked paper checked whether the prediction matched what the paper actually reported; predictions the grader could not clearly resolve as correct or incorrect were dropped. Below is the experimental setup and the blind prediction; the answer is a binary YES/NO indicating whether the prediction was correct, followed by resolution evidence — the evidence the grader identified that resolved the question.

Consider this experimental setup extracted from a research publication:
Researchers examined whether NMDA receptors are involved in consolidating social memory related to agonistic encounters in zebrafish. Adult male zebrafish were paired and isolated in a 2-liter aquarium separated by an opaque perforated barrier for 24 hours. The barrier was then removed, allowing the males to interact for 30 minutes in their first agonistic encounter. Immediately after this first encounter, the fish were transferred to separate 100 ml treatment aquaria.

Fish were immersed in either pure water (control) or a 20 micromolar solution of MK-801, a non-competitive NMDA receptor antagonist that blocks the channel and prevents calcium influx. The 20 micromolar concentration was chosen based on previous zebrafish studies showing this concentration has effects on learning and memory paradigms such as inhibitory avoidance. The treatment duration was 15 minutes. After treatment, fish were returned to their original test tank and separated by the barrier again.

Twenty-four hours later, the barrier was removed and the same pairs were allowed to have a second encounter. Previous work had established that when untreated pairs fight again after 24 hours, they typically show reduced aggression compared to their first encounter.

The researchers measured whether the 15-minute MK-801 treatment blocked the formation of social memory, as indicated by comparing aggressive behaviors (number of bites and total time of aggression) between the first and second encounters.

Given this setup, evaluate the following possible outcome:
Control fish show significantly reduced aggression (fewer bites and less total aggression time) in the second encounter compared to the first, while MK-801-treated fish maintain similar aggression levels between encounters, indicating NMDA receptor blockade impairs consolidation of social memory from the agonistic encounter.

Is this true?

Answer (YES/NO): NO